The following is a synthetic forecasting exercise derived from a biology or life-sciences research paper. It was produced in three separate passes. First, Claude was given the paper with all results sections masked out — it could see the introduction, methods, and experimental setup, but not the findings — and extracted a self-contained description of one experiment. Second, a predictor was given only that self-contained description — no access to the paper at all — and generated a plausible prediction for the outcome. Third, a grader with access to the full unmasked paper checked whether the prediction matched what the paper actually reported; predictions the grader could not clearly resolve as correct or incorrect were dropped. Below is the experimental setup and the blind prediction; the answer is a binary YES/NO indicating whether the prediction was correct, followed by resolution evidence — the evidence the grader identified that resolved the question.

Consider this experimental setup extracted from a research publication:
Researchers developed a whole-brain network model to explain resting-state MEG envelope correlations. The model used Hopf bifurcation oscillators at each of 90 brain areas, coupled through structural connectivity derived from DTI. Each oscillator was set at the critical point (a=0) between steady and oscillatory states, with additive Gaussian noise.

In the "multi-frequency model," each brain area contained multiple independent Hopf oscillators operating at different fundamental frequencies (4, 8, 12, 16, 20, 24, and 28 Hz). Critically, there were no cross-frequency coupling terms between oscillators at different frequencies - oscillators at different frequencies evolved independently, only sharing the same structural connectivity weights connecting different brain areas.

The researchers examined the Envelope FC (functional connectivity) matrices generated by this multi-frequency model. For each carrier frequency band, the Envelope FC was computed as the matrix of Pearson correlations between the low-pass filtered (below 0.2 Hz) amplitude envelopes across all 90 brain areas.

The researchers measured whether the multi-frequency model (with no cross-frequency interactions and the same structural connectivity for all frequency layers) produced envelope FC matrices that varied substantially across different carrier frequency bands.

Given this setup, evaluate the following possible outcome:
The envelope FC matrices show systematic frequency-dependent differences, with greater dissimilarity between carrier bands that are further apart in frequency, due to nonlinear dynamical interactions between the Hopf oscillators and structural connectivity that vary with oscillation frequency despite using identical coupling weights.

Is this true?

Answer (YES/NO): NO